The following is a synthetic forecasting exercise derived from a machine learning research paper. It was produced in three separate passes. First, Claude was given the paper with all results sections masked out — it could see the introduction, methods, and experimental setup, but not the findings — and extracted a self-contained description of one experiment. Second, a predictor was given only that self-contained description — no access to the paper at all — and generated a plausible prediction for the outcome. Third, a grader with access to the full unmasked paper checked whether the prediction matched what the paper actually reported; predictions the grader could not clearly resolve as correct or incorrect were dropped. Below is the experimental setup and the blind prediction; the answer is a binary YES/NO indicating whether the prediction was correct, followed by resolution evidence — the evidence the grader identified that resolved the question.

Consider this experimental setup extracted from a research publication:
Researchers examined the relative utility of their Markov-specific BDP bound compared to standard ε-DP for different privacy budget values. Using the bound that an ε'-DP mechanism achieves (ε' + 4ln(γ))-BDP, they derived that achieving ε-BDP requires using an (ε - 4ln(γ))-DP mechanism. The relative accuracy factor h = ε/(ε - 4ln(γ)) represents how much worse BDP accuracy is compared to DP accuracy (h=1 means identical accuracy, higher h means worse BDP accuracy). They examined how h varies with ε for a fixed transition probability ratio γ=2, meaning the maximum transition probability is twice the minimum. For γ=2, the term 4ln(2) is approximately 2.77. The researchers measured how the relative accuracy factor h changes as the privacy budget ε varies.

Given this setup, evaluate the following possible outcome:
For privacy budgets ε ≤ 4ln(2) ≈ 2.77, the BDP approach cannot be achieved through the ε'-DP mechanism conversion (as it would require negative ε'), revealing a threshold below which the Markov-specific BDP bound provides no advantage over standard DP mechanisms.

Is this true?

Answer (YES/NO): YES